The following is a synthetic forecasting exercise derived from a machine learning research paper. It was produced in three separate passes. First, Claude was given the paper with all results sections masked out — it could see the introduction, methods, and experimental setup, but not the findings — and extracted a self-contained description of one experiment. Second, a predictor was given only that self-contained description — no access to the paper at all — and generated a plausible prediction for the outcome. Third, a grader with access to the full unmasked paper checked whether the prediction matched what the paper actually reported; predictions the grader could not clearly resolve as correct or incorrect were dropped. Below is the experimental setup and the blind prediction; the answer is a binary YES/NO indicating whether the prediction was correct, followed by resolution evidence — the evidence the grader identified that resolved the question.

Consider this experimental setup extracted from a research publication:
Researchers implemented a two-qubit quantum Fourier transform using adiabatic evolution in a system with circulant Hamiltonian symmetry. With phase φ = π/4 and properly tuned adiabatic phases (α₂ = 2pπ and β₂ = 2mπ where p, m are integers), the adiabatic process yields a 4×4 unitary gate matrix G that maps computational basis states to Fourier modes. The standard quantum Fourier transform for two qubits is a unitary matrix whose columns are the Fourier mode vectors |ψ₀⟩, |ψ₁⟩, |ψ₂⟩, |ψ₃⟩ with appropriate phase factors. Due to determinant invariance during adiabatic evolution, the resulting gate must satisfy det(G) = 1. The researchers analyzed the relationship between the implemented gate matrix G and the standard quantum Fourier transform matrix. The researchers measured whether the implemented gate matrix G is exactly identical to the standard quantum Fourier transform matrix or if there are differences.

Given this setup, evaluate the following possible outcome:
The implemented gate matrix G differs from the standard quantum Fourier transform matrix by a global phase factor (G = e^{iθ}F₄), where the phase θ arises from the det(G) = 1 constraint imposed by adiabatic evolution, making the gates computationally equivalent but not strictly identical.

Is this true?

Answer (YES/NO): NO